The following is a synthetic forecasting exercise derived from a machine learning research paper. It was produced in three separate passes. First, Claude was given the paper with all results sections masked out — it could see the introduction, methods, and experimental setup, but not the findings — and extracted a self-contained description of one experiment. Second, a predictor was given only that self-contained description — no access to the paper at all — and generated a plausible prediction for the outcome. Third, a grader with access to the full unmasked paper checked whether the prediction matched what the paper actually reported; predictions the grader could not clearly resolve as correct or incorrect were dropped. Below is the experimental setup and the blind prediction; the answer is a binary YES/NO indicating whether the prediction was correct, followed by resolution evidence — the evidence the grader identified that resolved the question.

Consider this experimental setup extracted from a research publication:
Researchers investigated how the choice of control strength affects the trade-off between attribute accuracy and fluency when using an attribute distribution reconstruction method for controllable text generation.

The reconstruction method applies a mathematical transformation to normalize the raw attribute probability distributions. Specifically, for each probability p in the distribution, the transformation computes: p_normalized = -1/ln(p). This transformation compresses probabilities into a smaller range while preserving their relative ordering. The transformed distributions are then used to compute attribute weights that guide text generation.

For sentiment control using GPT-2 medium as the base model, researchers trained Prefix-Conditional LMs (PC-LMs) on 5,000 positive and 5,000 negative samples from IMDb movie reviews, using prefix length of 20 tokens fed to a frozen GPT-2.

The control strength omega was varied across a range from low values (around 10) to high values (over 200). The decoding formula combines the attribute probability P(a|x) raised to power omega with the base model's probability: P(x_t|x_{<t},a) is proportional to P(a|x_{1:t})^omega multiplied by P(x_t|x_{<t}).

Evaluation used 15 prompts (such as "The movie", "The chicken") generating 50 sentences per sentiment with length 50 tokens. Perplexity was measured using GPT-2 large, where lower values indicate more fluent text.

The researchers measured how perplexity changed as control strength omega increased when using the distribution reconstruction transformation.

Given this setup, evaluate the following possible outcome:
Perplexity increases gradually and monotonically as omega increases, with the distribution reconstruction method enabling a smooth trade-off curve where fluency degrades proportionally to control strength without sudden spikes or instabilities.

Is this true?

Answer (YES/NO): NO